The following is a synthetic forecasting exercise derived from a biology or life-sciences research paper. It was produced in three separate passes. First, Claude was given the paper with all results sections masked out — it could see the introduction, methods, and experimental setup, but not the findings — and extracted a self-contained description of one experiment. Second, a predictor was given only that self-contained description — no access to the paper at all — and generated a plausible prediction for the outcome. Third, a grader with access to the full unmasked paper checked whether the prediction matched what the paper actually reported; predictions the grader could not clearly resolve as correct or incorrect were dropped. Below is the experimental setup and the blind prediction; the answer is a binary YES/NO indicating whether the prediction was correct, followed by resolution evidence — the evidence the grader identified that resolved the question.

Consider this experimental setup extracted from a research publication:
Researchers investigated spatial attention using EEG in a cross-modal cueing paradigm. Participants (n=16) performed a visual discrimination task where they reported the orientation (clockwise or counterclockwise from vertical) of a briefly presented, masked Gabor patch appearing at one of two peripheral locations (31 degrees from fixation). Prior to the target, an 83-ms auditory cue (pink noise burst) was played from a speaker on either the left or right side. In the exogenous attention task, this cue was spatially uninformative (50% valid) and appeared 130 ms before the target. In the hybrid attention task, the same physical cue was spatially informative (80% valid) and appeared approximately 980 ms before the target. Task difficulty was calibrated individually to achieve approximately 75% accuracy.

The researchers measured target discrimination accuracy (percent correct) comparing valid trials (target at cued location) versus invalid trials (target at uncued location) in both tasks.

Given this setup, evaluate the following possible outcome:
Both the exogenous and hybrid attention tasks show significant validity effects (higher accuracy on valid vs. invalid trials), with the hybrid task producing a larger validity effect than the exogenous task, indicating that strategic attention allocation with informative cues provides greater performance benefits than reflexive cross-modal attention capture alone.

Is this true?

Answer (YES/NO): NO